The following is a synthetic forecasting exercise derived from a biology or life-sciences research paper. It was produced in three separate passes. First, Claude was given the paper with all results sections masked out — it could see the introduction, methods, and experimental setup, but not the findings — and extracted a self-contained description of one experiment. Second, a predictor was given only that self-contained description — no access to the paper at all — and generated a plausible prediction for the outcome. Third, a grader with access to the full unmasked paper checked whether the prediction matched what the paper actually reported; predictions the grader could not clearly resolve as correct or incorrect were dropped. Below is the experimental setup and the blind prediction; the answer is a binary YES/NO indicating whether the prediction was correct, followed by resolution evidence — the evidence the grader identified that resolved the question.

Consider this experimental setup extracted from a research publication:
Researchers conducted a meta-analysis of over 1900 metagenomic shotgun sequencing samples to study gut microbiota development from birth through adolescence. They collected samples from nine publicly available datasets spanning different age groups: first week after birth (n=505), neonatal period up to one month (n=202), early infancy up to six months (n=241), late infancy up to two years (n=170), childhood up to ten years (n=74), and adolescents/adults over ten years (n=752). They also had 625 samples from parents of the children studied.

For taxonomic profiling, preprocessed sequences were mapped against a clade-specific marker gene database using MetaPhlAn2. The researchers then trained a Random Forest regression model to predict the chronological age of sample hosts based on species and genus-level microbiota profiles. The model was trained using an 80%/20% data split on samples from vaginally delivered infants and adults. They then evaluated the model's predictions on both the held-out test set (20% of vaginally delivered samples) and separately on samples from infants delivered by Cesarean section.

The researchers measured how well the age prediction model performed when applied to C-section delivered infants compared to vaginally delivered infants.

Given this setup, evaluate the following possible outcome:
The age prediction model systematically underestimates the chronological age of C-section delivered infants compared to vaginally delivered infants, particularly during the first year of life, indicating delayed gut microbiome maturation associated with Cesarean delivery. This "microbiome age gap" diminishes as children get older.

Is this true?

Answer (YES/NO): NO